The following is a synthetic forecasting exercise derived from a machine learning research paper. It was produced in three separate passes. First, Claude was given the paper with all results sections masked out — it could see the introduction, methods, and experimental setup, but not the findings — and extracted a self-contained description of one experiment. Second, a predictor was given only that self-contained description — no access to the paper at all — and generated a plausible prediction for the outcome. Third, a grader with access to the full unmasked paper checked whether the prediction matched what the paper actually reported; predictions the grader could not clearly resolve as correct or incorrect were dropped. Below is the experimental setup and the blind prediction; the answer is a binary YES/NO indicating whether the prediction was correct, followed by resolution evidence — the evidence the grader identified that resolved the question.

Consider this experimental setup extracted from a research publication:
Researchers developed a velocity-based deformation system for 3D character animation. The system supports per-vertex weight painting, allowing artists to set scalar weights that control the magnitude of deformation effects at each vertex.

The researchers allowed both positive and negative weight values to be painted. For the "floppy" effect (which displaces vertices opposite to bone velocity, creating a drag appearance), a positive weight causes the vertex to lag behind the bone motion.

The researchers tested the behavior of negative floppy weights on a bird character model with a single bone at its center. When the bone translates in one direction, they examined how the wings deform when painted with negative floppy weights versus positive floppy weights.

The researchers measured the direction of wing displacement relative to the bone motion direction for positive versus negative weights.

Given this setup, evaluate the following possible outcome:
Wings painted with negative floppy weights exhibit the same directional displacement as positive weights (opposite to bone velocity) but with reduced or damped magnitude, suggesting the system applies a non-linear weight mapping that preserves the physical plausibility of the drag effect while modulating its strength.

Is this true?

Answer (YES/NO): NO